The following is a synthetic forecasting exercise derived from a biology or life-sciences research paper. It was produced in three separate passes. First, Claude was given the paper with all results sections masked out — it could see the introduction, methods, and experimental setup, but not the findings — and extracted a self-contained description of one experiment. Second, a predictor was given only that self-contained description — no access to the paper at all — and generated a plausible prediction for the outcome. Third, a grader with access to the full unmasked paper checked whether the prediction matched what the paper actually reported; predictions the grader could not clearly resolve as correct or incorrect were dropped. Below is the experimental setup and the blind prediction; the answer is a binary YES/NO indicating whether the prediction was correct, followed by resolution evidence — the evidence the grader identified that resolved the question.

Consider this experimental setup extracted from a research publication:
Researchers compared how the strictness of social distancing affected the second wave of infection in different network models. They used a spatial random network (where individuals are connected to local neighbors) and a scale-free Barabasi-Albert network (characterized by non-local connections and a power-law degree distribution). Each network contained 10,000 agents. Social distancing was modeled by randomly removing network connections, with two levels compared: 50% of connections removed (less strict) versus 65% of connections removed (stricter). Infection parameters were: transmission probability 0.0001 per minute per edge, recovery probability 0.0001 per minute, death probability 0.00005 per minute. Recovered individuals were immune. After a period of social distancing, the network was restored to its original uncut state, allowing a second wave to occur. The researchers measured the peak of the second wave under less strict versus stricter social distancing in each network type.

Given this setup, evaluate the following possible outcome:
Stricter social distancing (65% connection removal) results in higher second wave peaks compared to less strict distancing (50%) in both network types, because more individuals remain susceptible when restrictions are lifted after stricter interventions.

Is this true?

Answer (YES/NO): NO